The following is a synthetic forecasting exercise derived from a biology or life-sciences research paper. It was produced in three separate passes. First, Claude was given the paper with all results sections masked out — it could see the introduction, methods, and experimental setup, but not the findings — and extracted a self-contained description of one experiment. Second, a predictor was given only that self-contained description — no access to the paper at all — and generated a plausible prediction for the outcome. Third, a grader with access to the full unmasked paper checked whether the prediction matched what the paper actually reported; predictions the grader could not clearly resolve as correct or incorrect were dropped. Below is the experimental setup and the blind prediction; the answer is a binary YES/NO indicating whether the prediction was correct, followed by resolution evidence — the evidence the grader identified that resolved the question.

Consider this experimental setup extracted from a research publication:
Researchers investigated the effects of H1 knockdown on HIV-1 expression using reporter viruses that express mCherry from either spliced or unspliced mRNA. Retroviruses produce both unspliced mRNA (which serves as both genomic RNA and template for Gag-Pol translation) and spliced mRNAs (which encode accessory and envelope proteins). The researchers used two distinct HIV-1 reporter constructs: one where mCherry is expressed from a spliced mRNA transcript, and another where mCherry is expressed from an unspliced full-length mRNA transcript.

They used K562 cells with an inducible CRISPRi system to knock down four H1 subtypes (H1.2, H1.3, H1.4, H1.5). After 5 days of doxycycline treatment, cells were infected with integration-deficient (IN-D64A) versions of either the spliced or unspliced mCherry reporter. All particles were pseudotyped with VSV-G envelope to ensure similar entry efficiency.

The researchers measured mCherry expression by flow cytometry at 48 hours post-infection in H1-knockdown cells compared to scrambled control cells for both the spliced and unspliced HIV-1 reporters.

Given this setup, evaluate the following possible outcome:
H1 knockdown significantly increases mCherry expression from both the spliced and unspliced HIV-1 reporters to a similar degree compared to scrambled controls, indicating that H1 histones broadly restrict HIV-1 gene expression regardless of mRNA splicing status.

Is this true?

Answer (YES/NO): YES